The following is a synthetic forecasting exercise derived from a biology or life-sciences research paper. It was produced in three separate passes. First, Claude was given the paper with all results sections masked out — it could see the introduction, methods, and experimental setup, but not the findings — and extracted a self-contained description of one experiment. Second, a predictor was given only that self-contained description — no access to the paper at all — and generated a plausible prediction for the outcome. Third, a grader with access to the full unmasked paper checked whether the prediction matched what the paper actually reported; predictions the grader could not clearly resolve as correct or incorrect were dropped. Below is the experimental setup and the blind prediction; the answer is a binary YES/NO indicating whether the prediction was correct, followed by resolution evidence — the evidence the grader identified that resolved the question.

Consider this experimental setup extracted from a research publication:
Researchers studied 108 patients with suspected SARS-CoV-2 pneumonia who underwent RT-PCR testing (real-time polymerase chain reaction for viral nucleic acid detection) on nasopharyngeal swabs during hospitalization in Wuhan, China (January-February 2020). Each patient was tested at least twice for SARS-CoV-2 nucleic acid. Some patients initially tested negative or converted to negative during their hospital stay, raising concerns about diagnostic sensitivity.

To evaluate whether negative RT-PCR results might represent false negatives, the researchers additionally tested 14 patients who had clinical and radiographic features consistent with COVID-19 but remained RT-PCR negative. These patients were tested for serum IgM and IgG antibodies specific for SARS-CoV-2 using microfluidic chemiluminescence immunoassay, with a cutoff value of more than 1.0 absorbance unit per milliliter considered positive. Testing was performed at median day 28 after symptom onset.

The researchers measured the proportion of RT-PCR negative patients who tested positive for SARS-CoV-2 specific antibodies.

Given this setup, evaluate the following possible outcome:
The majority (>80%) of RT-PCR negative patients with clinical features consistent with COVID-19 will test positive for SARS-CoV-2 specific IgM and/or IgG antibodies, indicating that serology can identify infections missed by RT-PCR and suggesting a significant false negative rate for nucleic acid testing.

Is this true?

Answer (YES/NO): YES